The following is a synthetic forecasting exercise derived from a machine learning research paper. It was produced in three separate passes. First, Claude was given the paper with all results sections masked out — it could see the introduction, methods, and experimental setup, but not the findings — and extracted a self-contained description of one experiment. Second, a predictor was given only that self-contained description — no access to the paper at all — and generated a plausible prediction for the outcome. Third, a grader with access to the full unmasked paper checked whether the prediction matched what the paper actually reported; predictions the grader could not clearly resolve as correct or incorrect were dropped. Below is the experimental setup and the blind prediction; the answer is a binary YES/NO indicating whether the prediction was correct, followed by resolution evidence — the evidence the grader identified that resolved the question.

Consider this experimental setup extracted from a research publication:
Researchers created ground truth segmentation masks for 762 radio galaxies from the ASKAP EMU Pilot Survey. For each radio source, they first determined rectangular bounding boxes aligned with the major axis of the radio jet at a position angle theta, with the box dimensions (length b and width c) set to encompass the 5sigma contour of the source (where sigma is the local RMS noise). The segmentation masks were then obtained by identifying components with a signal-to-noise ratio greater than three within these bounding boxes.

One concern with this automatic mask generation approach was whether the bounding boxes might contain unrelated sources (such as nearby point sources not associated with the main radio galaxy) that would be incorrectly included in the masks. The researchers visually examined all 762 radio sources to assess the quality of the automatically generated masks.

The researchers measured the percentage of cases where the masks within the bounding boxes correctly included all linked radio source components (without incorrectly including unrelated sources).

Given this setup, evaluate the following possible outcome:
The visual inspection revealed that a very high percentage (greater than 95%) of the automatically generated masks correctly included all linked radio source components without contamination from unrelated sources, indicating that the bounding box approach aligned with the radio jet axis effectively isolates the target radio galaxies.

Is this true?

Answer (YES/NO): YES